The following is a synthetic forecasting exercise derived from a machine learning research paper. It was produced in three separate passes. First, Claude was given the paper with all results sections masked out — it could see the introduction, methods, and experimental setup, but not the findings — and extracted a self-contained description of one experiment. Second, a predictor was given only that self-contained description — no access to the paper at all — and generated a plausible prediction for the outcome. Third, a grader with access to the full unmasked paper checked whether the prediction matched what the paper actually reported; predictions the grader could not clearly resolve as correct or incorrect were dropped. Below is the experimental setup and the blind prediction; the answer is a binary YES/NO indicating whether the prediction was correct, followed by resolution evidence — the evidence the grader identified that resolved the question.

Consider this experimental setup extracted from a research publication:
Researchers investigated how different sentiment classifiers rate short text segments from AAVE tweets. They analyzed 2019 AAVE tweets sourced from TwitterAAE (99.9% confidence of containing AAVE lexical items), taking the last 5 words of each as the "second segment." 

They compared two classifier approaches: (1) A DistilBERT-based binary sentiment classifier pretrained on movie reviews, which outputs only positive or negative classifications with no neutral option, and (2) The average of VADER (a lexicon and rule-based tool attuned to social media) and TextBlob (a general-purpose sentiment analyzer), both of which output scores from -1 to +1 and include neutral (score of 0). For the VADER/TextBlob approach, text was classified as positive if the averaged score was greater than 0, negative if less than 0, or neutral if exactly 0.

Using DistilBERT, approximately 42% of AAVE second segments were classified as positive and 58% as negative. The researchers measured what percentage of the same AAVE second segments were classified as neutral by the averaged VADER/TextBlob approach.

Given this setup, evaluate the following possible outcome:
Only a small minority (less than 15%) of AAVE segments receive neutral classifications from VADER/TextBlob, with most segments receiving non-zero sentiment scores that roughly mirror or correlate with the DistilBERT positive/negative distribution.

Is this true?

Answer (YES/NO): NO